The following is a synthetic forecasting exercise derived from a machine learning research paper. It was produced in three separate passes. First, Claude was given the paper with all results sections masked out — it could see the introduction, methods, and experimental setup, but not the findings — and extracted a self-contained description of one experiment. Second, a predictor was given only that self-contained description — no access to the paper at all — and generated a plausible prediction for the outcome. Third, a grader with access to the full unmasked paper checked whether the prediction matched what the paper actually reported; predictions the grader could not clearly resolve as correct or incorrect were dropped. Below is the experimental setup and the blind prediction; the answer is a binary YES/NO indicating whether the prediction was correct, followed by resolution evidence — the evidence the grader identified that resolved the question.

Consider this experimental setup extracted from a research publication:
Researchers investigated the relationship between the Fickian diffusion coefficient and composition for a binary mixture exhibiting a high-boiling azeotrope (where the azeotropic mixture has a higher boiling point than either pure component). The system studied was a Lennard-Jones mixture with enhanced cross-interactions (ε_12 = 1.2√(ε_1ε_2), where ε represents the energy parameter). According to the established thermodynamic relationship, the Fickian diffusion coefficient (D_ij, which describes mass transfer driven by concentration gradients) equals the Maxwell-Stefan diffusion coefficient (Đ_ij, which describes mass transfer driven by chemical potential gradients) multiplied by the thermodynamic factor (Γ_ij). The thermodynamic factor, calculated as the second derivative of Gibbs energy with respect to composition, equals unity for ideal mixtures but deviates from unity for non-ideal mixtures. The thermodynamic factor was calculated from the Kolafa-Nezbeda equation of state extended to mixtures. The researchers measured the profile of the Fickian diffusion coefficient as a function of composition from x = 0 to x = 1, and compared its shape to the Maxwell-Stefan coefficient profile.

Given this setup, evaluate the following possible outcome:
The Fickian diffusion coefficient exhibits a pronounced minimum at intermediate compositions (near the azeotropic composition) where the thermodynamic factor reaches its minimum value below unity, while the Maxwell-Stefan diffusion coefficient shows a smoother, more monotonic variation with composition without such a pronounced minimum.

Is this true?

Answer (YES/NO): NO